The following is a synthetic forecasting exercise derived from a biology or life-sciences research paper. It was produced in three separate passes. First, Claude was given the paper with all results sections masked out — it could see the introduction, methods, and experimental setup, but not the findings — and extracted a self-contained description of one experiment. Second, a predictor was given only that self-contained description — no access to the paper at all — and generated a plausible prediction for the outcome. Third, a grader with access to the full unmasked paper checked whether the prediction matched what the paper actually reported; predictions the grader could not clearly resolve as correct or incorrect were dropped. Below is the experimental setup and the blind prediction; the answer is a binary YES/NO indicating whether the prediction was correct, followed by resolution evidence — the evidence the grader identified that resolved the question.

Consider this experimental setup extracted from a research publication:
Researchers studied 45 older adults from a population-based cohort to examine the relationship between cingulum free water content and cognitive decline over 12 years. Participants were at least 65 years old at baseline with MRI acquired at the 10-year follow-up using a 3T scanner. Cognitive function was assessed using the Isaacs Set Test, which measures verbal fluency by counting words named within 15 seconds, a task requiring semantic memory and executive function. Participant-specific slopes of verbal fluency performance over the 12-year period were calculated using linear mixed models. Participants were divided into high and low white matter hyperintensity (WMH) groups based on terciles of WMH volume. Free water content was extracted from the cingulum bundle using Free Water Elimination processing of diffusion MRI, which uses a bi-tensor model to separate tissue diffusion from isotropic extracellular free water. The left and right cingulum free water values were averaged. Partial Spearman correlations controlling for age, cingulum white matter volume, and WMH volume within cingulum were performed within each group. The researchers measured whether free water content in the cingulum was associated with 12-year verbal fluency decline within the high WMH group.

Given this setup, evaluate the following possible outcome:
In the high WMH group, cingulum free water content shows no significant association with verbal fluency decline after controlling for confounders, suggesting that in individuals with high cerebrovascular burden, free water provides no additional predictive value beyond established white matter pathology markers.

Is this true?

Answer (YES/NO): NO